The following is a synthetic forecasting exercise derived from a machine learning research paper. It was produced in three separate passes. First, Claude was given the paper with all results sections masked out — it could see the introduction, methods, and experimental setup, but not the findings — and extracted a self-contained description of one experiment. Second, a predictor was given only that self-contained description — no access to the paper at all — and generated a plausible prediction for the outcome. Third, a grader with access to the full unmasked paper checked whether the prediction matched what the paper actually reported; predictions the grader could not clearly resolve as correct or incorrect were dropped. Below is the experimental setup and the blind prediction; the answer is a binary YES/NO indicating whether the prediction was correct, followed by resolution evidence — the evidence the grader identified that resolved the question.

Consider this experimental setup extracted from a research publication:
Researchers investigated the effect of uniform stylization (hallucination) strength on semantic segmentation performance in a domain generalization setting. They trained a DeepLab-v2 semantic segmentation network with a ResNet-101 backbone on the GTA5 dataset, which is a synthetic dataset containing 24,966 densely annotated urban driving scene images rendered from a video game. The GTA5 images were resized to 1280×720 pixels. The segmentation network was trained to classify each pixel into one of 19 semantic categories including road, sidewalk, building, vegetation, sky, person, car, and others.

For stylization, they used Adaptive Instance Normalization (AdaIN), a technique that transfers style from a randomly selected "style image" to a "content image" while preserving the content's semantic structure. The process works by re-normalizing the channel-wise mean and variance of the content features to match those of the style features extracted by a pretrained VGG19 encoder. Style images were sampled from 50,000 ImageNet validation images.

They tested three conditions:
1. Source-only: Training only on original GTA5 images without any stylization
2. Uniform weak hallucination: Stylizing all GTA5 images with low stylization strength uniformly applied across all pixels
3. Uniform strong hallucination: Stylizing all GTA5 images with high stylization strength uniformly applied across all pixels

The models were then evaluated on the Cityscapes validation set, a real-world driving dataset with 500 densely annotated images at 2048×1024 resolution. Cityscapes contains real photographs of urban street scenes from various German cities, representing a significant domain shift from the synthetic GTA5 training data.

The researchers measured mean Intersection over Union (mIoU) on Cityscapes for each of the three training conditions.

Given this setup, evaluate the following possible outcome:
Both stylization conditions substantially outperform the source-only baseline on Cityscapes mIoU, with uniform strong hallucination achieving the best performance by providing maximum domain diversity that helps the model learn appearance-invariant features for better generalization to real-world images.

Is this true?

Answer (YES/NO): NO